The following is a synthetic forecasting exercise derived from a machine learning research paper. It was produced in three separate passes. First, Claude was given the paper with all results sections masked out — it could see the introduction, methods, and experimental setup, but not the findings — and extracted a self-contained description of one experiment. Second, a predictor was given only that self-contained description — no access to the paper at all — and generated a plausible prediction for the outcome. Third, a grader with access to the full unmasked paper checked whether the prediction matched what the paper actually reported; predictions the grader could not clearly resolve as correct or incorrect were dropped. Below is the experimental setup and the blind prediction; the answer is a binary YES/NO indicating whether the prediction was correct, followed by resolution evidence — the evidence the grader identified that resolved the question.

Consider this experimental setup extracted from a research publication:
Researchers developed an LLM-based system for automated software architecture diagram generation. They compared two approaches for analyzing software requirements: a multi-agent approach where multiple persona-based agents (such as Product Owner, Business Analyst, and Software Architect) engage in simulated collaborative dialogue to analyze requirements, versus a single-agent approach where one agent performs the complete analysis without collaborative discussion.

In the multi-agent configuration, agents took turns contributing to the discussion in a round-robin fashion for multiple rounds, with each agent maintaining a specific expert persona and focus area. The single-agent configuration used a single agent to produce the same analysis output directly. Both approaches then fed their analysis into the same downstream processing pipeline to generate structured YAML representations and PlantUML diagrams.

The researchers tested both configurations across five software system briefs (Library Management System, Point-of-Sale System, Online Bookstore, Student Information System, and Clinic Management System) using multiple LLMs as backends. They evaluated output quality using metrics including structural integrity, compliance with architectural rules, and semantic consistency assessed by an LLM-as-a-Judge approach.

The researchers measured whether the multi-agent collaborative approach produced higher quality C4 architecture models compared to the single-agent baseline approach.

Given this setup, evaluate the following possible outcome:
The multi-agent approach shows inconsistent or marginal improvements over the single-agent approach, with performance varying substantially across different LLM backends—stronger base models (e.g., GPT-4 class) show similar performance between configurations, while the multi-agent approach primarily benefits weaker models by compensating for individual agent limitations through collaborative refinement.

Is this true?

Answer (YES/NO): NO